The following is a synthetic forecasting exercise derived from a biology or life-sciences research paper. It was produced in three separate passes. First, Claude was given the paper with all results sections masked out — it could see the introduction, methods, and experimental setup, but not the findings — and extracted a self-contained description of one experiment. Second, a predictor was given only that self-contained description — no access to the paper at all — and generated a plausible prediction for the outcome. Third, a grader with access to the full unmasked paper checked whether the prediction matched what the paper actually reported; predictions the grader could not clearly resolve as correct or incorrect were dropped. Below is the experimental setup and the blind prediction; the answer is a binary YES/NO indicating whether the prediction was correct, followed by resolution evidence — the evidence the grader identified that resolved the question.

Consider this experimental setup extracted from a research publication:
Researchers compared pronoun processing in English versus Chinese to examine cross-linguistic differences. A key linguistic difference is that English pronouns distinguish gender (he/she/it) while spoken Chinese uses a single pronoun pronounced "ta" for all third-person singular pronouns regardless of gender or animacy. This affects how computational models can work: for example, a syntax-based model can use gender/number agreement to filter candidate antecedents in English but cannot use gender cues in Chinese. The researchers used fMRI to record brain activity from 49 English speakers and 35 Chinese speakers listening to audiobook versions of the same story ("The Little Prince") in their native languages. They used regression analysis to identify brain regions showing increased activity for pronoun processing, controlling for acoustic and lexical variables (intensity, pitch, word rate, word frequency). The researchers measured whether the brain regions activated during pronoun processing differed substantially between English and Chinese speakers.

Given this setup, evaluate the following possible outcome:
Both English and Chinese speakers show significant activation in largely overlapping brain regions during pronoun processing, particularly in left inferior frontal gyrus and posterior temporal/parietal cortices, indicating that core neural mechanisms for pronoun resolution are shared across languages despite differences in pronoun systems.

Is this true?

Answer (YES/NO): YES